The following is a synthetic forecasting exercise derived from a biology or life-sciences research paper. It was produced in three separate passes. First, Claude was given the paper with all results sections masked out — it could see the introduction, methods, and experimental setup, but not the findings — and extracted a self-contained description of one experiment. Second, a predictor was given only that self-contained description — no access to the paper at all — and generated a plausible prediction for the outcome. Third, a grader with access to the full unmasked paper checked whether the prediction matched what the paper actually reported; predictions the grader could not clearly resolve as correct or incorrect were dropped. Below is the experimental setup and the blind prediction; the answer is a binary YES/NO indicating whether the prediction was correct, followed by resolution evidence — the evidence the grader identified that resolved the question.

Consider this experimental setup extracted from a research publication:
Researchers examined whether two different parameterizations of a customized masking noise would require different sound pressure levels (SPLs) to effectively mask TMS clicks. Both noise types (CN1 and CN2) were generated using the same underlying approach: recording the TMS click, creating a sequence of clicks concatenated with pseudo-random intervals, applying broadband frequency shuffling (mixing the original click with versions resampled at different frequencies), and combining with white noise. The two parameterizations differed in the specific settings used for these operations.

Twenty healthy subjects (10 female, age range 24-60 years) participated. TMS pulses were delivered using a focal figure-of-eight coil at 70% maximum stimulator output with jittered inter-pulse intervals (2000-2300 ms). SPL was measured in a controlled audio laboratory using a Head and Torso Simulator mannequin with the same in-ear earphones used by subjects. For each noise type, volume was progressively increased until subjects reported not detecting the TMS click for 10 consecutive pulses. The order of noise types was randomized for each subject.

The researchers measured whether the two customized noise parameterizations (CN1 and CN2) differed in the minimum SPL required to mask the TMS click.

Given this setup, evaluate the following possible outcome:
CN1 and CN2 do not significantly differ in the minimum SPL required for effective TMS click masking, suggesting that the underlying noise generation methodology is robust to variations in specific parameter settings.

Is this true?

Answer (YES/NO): YES